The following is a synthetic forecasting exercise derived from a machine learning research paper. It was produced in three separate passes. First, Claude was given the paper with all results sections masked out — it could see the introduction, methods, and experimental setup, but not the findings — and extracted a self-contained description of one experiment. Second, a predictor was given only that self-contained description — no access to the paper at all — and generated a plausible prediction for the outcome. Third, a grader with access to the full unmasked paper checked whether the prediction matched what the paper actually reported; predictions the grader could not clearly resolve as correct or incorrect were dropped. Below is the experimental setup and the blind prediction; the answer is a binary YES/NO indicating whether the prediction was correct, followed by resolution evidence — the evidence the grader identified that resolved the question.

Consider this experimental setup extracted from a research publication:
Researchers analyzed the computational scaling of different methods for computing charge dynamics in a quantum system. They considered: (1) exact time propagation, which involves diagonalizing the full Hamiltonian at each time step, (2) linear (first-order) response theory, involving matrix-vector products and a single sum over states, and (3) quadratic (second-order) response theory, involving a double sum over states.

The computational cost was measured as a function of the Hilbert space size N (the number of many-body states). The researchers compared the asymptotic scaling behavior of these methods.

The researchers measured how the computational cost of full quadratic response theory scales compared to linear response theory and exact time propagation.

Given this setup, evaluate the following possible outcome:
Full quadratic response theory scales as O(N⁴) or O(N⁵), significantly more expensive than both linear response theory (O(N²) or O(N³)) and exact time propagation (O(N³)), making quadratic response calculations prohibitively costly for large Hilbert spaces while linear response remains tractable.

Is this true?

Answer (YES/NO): YES